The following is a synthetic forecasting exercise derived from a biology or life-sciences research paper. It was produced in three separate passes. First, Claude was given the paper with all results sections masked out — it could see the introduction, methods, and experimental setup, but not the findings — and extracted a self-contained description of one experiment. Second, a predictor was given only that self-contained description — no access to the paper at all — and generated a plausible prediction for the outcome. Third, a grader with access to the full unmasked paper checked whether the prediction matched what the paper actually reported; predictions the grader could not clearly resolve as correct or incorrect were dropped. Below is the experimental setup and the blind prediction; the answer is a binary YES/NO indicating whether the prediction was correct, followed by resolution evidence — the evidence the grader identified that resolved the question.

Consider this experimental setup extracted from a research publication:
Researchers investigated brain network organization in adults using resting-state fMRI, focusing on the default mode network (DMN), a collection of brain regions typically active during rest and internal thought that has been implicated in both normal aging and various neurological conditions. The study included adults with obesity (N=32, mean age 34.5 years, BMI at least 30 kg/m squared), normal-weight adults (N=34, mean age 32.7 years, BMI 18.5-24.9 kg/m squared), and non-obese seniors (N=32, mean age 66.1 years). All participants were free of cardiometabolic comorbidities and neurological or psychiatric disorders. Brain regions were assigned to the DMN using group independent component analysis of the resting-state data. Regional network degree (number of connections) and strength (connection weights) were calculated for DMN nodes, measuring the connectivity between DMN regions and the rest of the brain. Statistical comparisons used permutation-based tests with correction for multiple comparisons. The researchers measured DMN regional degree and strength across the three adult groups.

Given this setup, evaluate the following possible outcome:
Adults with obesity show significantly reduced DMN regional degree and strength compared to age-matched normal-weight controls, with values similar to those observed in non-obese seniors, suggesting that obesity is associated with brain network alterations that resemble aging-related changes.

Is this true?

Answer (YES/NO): NO